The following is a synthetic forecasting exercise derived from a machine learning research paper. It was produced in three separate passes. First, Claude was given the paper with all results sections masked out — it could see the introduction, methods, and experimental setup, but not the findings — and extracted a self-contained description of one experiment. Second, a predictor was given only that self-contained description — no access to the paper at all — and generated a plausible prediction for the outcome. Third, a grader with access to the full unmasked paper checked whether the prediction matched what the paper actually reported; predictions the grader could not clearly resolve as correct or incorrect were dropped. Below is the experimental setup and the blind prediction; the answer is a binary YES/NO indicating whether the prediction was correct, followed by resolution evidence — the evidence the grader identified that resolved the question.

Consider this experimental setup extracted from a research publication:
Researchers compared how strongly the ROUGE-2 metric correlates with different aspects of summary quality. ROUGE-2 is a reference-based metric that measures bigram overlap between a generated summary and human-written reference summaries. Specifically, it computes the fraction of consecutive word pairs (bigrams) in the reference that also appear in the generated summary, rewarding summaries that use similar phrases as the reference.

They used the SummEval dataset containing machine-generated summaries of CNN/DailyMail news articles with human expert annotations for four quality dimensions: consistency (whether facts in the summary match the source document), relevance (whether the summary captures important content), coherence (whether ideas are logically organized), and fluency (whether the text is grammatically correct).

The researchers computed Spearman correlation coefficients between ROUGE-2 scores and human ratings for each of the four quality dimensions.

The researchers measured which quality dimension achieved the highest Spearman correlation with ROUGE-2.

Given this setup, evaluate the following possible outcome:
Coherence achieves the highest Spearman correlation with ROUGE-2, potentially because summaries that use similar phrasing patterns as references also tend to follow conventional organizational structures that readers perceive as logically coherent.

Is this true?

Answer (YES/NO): NO